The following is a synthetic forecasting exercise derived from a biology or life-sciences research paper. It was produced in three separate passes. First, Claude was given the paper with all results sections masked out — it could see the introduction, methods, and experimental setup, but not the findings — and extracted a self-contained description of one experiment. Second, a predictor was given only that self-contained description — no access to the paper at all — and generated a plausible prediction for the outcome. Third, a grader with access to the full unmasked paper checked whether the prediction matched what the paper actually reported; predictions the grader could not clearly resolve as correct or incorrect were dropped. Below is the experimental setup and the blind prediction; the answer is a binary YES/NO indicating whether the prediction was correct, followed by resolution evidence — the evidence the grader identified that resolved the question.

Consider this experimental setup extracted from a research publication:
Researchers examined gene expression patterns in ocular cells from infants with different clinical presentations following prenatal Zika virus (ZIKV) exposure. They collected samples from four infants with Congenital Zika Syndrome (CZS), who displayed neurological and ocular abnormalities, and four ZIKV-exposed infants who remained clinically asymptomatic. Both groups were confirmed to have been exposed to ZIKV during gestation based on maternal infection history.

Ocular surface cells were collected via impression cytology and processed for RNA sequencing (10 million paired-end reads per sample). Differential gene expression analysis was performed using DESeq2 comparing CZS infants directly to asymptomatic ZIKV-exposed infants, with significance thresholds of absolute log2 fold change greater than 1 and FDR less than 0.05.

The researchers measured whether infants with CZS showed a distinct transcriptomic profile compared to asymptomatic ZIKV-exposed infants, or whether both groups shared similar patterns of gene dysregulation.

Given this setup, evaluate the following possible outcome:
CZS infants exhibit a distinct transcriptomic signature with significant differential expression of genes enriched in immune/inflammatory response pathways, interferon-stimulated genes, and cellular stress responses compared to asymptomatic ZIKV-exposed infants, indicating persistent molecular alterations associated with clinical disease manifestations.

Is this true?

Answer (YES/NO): NO